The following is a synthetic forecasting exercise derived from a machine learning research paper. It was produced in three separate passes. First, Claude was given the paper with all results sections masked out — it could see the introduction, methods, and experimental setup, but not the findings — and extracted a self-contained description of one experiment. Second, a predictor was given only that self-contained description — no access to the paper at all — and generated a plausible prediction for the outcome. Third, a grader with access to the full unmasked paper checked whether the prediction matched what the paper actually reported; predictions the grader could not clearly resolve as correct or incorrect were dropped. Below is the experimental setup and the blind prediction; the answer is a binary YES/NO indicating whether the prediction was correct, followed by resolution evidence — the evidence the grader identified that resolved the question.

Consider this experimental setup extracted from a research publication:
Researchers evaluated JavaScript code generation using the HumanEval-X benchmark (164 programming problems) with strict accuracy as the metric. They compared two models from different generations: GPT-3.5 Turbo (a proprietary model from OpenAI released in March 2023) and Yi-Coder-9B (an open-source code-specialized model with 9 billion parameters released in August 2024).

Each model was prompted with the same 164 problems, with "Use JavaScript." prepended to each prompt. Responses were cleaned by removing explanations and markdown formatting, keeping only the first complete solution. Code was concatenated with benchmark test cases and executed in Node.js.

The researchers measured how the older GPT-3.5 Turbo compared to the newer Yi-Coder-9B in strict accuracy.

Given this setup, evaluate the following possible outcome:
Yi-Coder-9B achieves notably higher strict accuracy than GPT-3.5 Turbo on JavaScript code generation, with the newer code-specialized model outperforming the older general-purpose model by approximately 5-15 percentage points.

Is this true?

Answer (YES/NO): NO